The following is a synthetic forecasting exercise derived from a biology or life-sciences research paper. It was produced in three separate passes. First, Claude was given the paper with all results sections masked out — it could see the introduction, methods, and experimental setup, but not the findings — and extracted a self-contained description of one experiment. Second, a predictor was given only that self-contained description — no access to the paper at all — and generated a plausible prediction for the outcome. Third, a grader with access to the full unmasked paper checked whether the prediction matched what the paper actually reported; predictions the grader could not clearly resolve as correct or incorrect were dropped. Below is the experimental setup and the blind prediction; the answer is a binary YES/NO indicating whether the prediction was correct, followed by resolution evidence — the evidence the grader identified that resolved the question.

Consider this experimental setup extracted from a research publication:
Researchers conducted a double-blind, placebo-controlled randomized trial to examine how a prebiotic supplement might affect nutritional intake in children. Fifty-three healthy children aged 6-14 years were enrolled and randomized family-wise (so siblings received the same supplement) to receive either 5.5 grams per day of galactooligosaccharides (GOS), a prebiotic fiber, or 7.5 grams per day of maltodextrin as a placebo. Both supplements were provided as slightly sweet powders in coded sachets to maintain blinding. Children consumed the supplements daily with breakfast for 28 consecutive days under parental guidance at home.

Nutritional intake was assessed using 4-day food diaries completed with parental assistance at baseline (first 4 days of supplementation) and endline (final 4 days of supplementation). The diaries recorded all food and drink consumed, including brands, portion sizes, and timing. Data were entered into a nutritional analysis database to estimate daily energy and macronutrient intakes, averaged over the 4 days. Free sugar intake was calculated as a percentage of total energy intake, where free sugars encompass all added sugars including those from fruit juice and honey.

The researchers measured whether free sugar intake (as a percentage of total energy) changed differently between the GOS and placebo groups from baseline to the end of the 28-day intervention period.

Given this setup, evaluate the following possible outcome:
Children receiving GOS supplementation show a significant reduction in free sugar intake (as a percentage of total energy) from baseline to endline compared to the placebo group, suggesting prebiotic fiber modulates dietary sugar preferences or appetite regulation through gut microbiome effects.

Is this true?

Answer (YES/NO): NO